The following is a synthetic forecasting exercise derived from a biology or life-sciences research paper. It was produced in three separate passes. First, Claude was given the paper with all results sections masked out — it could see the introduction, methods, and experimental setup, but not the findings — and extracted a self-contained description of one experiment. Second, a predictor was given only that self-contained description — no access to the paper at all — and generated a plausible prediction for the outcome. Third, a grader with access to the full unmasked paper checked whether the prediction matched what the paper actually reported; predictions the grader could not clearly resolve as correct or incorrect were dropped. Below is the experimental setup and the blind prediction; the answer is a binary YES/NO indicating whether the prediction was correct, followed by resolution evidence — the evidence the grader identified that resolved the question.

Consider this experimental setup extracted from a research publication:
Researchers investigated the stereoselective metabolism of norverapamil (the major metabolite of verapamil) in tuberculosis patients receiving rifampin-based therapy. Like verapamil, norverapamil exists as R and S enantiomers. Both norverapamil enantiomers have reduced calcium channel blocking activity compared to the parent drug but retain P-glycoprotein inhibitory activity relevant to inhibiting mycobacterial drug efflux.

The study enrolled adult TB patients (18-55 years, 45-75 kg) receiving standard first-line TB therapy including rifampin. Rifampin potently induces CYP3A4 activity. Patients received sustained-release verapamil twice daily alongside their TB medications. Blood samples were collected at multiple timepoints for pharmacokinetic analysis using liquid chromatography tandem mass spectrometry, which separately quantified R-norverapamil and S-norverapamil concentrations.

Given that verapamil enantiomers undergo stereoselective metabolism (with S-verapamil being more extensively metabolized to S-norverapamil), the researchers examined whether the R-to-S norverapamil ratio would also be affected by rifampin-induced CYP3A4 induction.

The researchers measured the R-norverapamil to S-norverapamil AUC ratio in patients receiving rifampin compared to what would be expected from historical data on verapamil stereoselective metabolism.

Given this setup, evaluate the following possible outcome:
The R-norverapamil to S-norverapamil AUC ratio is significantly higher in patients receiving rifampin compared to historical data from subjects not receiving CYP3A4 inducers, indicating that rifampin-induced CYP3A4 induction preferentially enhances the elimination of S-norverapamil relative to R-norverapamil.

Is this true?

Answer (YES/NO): YES